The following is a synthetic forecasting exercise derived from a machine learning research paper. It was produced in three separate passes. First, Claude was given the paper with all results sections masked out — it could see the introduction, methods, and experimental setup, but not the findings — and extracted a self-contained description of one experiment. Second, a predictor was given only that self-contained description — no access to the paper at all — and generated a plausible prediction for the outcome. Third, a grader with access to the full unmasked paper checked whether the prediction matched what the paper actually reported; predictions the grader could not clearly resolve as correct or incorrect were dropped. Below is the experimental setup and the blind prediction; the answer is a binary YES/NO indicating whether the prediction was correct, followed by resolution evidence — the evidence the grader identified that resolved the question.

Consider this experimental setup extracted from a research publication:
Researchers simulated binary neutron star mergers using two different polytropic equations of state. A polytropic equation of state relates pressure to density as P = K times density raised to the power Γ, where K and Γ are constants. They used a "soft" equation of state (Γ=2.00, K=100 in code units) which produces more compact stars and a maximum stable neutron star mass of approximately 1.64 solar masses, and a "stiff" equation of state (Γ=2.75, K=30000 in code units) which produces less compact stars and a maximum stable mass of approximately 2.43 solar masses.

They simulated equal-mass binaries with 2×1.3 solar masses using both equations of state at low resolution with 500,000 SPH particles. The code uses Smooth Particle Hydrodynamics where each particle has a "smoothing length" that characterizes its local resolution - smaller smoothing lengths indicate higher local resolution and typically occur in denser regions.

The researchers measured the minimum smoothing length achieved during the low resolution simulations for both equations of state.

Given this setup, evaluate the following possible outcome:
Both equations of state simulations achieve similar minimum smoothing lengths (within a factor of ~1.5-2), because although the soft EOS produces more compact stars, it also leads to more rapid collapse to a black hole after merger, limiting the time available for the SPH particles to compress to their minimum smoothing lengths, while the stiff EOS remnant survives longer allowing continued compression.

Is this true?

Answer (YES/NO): NO